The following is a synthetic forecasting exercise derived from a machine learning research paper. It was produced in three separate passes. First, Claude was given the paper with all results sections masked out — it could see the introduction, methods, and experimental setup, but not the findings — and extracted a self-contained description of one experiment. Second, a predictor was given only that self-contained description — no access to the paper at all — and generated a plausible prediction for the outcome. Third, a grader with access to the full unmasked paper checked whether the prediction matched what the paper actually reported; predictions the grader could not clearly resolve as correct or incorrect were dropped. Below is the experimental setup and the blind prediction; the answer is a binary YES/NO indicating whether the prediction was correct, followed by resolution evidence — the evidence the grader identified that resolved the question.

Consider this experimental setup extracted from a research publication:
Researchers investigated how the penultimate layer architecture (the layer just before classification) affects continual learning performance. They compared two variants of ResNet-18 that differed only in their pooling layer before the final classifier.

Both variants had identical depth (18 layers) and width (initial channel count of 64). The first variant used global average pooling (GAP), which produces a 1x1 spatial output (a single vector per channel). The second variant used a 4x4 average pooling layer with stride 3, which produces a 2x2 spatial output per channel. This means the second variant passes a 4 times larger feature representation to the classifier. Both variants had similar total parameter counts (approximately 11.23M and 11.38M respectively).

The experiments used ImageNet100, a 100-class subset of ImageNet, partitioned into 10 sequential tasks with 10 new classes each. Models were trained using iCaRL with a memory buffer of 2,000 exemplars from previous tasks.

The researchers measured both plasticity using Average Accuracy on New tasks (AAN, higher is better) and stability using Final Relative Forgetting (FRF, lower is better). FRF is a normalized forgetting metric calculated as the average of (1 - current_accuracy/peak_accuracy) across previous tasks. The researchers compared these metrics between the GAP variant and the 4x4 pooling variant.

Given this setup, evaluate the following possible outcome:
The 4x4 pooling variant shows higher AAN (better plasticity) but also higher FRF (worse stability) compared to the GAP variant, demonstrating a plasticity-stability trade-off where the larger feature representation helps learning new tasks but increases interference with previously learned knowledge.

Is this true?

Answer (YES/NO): NO